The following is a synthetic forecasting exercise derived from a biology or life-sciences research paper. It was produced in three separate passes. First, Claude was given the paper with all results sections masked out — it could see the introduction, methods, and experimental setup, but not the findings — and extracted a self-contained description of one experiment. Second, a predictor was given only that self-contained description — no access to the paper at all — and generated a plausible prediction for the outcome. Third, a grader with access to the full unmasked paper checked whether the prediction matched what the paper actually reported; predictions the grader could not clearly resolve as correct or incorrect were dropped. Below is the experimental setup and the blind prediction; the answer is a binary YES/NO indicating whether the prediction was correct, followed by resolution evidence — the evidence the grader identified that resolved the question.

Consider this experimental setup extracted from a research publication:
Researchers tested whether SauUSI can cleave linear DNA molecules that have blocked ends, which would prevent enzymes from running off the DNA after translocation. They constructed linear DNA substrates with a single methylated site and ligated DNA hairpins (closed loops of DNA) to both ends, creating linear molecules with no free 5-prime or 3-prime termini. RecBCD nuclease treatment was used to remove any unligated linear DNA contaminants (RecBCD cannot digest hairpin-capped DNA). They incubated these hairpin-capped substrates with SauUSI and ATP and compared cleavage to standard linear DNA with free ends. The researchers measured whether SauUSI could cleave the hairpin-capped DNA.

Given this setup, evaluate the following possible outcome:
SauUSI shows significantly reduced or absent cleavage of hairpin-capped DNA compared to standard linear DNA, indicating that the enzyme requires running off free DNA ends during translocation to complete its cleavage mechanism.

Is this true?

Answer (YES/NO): NO